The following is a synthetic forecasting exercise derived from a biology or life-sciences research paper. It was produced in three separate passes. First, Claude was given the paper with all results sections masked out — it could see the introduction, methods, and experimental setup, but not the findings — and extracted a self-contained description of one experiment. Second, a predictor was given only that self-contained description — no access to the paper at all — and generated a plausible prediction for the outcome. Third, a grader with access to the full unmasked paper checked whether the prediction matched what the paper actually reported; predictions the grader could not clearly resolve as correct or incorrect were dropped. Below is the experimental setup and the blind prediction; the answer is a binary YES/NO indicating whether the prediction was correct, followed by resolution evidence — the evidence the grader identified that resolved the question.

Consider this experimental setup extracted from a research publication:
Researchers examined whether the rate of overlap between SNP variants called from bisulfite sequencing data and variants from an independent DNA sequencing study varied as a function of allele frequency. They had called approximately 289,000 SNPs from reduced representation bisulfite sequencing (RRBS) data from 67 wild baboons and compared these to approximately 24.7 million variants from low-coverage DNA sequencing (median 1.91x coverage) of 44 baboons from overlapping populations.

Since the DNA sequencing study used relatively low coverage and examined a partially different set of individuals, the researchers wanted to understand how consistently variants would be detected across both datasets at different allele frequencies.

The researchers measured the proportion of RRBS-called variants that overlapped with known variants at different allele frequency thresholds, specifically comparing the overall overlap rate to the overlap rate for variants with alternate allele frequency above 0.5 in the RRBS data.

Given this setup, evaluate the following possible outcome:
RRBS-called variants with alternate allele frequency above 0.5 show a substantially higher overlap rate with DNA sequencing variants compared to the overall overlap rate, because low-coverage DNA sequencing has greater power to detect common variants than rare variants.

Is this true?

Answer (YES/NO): YES